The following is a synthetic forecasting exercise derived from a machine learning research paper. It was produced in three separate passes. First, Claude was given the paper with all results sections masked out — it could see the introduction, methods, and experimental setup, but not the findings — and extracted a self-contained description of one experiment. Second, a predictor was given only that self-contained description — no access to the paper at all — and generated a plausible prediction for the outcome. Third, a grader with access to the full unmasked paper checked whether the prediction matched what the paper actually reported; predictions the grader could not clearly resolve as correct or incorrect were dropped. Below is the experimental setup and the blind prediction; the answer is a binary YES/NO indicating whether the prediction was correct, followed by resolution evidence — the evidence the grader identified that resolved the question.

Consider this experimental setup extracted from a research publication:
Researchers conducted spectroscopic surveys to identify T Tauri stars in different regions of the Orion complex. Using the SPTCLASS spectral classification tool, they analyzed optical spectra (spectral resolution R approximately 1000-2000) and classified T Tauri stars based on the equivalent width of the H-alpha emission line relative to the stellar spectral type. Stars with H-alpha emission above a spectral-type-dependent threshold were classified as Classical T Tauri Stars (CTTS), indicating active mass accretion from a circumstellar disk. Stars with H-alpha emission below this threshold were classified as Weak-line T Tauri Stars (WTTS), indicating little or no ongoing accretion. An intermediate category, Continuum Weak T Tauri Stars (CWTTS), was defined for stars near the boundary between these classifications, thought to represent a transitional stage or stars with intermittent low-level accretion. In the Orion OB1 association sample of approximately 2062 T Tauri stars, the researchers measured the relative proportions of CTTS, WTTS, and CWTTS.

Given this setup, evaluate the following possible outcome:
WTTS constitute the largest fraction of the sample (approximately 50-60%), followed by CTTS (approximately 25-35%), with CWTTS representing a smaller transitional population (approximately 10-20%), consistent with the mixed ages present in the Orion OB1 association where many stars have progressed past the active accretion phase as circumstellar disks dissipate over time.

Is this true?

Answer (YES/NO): NO